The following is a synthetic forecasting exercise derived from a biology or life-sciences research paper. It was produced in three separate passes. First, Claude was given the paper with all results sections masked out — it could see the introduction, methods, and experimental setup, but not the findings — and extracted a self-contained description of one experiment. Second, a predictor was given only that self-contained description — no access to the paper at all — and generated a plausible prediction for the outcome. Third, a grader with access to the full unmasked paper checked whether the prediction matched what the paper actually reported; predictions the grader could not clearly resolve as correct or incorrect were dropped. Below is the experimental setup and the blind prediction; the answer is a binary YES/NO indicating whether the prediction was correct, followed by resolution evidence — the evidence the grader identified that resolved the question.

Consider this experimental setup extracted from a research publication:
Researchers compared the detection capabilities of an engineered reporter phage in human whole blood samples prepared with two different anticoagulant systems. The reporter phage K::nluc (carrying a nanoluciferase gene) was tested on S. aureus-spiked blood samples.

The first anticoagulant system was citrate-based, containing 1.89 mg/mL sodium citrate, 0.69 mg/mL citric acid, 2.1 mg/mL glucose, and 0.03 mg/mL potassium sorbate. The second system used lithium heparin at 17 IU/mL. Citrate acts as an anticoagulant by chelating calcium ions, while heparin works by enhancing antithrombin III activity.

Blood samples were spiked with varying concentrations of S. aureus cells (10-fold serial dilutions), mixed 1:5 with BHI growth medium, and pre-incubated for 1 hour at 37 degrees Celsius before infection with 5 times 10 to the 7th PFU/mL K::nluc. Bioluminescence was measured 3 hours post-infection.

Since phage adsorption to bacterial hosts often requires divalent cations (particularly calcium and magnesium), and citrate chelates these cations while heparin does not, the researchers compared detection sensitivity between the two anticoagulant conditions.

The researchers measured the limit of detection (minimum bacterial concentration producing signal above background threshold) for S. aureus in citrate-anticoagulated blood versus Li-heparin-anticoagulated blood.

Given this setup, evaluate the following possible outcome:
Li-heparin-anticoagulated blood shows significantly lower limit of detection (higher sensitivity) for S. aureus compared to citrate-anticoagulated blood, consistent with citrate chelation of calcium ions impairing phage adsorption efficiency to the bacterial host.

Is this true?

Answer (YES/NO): NO